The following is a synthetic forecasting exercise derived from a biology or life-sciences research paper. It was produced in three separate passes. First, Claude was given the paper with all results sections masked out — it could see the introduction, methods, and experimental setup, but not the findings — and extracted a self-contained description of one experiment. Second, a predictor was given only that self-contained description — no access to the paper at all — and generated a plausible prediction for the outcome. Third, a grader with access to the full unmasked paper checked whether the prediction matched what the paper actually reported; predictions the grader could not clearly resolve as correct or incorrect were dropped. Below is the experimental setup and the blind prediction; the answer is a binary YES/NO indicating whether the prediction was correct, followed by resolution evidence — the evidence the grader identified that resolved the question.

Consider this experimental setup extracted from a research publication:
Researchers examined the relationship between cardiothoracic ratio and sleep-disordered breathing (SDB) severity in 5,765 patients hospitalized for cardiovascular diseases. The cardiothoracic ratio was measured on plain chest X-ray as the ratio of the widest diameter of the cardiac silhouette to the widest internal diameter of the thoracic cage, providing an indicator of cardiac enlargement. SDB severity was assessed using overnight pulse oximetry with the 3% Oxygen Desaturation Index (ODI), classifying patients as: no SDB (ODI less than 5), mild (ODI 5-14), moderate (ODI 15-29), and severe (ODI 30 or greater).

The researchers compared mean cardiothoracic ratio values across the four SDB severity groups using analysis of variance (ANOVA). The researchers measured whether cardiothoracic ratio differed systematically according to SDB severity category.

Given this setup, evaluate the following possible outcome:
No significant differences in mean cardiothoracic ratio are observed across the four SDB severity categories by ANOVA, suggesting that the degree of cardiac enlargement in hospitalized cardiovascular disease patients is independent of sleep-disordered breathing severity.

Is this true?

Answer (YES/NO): NO